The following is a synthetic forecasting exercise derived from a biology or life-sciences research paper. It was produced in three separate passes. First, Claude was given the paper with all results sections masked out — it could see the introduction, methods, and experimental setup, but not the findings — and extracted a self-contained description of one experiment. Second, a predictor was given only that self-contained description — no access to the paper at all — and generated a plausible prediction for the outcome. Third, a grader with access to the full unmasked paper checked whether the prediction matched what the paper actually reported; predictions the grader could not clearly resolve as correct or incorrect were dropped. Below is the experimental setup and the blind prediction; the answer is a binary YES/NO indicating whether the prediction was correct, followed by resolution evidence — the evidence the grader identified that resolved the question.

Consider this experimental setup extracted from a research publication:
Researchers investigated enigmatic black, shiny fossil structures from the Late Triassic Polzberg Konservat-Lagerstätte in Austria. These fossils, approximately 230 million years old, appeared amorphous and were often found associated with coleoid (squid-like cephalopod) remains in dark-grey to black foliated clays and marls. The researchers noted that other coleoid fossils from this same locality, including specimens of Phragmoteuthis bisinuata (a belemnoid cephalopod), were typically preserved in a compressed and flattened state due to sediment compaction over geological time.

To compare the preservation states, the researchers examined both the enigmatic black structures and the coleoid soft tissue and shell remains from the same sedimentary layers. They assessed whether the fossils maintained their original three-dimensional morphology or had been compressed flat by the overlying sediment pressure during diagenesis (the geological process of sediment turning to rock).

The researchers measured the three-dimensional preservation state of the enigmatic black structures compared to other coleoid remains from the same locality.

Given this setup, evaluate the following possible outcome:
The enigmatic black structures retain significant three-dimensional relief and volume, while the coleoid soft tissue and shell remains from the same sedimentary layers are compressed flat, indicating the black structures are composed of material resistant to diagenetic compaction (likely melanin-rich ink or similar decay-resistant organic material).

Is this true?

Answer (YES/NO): NO